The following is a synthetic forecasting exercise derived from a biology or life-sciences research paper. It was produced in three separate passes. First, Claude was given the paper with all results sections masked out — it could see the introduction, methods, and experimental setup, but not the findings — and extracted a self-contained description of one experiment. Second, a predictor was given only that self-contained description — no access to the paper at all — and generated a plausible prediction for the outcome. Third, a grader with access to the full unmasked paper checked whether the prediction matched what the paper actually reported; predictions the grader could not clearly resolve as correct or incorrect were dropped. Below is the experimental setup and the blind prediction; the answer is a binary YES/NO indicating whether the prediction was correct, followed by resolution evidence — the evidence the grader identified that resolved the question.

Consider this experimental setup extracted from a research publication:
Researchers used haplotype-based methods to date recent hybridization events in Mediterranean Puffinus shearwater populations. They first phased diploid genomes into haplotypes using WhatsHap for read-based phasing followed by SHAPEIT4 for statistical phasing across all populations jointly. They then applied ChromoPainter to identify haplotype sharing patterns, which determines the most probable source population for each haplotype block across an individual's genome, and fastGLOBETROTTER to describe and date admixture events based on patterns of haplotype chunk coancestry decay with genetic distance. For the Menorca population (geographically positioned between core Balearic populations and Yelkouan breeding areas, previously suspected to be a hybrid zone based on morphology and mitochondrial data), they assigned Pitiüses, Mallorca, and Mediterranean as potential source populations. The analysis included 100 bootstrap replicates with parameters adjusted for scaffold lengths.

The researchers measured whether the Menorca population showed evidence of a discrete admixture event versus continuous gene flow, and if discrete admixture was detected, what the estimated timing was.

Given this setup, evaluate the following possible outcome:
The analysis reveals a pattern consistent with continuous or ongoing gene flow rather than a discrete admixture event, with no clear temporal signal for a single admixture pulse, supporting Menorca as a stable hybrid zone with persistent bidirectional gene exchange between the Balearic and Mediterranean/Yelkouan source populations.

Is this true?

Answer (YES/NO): NO